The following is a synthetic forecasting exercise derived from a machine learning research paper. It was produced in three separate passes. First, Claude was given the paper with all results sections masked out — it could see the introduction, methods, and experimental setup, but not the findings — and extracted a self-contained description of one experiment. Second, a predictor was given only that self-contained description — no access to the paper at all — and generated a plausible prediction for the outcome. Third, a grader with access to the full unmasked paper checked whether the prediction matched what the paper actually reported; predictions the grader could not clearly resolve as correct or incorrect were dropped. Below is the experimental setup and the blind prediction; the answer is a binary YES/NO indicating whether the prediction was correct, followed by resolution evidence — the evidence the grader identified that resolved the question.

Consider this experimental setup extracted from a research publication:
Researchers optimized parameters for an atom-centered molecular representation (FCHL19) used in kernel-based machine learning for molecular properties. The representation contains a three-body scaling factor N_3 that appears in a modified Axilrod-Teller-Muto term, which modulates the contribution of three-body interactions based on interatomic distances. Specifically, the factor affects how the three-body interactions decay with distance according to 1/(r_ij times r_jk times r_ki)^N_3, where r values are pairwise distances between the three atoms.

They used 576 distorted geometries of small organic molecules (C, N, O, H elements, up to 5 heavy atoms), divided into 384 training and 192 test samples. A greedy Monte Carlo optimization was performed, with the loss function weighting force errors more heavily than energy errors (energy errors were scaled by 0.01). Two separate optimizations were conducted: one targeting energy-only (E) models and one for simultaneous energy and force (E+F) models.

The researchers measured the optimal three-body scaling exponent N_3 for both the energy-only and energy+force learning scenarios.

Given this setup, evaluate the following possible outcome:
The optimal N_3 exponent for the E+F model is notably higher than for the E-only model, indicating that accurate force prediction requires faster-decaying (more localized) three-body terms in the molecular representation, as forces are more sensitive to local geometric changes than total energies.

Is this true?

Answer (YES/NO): NO